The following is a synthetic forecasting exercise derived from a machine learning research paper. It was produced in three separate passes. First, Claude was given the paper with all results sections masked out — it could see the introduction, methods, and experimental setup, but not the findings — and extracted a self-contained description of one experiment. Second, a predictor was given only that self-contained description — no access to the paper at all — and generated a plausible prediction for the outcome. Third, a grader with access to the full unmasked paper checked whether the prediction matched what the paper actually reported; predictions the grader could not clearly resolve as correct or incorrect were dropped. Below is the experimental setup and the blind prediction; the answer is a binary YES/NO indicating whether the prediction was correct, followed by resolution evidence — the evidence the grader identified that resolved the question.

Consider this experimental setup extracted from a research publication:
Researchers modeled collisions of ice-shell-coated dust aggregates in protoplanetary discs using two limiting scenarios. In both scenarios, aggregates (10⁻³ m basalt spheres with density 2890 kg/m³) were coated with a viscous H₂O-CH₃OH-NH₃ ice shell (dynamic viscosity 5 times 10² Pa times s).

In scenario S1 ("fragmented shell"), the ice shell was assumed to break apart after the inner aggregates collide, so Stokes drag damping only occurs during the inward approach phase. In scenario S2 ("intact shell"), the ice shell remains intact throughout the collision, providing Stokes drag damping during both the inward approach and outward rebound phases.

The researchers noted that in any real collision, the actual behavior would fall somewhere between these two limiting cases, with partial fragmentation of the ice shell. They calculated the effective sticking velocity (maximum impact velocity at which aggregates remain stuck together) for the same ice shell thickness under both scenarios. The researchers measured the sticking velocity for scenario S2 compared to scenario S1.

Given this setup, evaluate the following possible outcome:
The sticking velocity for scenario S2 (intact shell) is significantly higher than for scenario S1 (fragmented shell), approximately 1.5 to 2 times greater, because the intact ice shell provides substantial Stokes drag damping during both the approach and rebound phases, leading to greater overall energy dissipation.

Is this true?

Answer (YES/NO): YES